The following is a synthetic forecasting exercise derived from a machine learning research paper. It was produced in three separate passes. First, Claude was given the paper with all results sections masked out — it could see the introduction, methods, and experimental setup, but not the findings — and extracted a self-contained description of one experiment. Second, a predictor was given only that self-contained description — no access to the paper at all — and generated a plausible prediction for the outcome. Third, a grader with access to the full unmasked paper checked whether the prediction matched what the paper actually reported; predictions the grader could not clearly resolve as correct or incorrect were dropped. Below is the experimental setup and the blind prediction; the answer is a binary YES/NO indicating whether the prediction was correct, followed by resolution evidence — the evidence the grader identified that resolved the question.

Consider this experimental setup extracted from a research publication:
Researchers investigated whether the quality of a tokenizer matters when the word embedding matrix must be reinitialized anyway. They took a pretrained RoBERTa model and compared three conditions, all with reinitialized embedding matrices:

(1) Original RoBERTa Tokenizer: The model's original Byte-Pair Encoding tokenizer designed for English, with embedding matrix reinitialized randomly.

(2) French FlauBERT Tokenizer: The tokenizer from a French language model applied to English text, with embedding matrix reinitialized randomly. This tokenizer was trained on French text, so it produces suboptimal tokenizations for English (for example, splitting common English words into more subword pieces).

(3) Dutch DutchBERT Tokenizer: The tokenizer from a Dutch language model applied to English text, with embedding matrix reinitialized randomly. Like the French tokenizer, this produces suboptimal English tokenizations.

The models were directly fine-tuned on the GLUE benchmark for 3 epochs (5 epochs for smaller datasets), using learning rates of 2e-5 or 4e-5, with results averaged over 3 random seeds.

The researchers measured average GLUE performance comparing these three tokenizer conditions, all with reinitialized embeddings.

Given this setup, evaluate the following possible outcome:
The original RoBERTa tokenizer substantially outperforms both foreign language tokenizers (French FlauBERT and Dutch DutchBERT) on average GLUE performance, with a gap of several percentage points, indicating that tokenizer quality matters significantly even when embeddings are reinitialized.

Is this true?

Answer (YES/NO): NO